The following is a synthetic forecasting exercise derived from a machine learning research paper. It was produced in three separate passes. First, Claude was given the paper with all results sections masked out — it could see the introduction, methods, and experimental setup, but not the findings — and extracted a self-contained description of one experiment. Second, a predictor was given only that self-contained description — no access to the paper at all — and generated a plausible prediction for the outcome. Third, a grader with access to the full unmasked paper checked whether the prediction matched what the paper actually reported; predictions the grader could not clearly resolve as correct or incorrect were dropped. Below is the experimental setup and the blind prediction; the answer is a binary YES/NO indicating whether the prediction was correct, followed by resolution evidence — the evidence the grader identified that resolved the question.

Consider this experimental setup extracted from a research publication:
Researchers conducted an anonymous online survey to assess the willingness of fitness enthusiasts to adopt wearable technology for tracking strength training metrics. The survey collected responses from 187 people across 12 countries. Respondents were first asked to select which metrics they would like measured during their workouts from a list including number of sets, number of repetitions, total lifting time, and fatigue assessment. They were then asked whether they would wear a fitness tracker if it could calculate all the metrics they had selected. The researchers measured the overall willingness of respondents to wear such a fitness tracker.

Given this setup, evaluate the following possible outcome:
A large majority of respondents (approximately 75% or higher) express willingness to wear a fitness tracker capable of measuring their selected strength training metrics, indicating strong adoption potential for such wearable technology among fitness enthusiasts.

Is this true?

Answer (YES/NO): NO